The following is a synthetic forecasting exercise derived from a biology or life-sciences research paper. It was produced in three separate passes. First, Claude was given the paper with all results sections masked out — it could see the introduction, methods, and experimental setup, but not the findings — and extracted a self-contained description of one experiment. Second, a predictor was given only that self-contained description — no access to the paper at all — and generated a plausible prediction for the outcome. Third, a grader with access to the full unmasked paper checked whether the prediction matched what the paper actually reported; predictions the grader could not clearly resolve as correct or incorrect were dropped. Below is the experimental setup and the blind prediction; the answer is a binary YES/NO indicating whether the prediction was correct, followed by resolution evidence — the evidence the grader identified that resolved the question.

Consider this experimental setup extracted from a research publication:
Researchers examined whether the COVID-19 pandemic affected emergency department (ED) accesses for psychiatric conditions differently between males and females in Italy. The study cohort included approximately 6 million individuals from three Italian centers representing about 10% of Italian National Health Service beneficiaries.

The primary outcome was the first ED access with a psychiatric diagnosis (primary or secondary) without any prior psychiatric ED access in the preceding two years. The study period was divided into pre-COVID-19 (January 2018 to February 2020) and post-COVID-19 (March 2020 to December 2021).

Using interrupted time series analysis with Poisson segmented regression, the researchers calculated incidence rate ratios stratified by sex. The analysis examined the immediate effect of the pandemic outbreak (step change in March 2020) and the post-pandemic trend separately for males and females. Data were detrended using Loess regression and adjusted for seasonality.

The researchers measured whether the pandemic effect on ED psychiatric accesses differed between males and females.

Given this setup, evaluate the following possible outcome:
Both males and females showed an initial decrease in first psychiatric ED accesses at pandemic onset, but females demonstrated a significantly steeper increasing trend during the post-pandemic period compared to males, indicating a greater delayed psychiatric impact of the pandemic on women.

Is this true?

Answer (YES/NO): NO